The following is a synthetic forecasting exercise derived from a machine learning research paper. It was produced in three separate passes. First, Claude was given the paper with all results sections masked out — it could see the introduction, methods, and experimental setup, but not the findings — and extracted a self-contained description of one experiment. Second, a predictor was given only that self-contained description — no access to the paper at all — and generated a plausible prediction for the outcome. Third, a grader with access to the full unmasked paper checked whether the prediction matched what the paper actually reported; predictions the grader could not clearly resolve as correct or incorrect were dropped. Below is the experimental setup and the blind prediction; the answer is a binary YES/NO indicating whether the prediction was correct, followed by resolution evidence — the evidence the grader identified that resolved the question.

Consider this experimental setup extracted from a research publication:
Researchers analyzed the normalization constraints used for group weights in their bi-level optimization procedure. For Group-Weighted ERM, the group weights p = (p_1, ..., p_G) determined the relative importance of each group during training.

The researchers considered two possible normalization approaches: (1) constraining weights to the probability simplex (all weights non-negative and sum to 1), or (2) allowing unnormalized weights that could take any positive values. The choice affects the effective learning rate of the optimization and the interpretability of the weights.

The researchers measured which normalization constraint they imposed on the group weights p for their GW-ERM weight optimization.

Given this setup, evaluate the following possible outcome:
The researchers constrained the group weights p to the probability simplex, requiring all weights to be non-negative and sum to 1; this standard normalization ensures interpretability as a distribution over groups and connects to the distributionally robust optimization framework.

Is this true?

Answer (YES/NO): YES